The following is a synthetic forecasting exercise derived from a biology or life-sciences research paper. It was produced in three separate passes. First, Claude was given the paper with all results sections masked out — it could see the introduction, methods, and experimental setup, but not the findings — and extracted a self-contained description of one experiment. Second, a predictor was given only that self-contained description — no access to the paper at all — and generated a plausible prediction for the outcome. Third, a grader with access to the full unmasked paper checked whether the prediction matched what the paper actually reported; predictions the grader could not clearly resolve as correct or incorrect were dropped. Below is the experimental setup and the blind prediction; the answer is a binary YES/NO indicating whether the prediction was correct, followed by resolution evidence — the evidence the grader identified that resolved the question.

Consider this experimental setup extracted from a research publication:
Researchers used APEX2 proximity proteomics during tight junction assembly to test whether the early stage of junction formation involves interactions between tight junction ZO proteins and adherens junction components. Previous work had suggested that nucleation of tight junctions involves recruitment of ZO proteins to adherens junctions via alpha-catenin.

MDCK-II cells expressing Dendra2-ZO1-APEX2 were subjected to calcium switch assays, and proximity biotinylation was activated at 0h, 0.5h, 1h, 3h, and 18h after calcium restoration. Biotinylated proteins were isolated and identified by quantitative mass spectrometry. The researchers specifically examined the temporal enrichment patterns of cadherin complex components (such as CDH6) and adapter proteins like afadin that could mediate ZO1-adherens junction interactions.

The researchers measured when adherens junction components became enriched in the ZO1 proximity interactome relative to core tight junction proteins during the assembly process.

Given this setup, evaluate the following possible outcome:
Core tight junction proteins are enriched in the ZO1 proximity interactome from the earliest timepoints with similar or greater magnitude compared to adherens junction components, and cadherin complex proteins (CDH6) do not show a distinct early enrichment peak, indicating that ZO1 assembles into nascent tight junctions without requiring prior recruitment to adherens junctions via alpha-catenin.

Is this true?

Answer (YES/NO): YES